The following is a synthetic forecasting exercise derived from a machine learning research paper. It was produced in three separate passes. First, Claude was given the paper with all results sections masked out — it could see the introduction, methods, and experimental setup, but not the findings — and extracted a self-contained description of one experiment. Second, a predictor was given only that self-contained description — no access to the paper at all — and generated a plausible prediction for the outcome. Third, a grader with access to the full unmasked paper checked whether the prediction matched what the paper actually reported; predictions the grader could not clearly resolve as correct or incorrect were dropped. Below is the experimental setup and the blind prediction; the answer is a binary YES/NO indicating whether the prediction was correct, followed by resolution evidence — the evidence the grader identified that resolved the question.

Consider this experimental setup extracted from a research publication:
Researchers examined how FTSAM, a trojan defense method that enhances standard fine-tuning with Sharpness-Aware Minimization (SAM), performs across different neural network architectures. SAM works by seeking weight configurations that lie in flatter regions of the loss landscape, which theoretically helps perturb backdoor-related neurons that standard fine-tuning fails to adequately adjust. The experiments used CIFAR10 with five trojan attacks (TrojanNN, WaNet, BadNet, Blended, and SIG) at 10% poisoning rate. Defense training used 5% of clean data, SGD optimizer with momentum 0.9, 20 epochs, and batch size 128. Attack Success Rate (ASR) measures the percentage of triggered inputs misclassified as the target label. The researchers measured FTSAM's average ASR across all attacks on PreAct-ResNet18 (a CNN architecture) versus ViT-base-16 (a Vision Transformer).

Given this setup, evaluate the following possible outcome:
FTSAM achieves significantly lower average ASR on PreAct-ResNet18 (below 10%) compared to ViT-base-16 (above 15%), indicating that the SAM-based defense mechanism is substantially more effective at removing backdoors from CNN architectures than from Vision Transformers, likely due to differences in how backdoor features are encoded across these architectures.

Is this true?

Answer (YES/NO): YES